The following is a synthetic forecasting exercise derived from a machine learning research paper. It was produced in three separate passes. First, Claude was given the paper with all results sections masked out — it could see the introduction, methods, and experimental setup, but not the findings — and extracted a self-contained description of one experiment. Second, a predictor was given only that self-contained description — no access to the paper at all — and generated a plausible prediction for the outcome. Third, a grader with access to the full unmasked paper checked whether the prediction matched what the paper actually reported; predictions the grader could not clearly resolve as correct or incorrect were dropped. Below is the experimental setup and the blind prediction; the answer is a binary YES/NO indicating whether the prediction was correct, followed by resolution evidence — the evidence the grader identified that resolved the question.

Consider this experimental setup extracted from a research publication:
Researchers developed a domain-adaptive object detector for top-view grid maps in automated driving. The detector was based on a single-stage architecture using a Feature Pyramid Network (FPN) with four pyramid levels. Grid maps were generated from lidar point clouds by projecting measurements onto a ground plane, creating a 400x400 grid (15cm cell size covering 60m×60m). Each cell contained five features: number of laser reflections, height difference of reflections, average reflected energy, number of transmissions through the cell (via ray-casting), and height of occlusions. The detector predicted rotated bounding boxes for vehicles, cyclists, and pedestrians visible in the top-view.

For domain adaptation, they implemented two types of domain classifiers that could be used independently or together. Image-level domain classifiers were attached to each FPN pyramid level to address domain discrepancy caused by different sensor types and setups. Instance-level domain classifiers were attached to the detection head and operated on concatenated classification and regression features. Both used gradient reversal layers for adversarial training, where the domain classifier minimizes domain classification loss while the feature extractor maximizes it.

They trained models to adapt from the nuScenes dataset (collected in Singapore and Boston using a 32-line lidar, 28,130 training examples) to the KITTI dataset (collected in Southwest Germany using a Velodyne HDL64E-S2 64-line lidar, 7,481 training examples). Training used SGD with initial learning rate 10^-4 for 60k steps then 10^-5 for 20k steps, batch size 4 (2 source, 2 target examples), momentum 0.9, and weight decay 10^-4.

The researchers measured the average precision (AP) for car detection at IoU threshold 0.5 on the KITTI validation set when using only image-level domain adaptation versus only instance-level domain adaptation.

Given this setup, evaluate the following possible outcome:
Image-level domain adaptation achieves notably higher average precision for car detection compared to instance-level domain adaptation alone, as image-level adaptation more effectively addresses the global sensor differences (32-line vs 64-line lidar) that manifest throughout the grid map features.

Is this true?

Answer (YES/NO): NO